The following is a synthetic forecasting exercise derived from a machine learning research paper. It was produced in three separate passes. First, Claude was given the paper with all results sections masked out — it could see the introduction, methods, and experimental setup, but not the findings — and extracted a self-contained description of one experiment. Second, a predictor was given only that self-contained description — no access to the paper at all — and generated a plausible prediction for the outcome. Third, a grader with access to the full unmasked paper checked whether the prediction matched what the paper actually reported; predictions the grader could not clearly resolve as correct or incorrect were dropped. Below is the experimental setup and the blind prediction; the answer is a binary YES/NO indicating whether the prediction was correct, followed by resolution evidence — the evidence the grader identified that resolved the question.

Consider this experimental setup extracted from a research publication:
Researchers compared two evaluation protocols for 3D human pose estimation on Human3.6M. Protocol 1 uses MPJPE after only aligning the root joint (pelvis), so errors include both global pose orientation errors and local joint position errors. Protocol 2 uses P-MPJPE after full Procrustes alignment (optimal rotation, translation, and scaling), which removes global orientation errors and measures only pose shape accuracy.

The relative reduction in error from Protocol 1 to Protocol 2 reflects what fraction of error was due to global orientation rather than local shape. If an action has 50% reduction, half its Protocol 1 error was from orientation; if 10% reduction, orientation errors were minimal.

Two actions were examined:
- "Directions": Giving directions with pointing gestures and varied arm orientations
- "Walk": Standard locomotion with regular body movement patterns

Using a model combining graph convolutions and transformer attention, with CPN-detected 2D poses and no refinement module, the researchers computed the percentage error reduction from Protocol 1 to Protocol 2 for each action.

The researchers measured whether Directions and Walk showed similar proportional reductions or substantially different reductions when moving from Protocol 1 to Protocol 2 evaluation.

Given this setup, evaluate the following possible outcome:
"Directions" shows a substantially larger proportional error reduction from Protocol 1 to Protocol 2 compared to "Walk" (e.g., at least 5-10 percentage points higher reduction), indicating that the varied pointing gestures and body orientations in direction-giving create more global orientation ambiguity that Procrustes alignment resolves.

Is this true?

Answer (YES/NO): NO